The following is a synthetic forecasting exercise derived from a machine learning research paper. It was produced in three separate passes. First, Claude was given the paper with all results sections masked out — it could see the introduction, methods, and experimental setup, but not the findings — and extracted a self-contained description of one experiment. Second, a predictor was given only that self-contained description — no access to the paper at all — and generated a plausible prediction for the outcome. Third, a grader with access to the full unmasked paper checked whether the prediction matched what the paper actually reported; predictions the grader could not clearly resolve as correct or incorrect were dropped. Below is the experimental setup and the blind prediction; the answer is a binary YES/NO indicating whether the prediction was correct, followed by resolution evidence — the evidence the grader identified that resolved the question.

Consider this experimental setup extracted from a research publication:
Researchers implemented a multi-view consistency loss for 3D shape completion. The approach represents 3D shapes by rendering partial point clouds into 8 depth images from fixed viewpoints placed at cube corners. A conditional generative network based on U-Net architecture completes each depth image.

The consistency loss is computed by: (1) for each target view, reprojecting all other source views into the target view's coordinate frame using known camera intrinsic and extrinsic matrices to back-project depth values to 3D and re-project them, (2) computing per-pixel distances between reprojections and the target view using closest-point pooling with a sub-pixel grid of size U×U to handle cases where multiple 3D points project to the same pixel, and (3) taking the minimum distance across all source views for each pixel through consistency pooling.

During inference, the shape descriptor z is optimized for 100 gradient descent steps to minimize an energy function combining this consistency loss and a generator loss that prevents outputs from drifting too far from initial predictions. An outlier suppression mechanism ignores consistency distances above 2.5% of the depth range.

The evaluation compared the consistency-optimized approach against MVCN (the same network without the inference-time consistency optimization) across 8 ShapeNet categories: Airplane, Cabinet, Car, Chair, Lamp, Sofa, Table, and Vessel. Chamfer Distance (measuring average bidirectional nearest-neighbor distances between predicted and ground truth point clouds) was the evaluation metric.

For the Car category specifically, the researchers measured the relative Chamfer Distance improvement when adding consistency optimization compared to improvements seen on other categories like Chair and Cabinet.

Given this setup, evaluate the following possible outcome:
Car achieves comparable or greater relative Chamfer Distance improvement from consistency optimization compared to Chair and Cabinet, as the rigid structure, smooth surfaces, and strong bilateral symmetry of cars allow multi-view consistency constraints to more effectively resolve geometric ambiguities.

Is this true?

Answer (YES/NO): YES